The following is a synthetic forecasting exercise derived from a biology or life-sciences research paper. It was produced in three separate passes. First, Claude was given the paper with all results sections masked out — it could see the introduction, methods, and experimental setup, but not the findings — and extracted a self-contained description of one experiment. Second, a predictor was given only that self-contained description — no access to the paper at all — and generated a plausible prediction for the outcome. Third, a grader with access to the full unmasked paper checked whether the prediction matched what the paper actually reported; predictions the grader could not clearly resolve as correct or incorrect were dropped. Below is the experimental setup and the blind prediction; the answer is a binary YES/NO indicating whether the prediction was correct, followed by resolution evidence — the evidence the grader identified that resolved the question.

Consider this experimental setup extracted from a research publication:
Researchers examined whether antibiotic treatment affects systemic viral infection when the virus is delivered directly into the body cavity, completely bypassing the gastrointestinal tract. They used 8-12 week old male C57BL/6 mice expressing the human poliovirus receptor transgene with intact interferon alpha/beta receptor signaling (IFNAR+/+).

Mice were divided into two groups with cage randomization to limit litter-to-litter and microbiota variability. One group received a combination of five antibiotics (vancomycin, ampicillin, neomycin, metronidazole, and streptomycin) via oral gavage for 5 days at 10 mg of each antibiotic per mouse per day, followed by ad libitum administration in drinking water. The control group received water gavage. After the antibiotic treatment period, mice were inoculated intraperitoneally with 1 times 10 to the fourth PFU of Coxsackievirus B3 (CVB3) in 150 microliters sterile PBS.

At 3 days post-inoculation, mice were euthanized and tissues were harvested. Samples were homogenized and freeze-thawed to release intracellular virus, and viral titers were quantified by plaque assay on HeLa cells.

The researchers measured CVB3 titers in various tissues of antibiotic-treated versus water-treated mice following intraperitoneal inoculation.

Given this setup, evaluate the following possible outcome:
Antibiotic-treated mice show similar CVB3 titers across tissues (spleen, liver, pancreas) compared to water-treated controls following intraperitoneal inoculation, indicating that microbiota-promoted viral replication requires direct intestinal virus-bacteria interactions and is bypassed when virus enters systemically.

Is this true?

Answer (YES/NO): NO